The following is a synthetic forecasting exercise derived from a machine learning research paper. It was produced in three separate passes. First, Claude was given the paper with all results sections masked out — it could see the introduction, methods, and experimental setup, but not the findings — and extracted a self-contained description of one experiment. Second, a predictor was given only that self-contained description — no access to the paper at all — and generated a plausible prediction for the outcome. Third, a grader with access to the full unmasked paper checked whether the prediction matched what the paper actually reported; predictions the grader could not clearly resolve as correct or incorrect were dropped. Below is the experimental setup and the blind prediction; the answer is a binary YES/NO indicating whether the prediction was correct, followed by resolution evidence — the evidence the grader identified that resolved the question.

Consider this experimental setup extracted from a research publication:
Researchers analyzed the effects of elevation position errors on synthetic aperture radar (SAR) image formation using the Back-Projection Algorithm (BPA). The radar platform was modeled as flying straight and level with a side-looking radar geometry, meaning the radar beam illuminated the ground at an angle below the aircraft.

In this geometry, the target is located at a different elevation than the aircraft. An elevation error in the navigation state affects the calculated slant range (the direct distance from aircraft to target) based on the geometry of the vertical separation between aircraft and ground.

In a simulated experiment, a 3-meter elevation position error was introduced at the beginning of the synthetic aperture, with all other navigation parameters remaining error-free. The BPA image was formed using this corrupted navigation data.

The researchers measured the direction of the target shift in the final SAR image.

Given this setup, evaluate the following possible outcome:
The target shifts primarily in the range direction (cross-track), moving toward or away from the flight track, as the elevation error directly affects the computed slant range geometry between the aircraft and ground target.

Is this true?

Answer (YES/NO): YES